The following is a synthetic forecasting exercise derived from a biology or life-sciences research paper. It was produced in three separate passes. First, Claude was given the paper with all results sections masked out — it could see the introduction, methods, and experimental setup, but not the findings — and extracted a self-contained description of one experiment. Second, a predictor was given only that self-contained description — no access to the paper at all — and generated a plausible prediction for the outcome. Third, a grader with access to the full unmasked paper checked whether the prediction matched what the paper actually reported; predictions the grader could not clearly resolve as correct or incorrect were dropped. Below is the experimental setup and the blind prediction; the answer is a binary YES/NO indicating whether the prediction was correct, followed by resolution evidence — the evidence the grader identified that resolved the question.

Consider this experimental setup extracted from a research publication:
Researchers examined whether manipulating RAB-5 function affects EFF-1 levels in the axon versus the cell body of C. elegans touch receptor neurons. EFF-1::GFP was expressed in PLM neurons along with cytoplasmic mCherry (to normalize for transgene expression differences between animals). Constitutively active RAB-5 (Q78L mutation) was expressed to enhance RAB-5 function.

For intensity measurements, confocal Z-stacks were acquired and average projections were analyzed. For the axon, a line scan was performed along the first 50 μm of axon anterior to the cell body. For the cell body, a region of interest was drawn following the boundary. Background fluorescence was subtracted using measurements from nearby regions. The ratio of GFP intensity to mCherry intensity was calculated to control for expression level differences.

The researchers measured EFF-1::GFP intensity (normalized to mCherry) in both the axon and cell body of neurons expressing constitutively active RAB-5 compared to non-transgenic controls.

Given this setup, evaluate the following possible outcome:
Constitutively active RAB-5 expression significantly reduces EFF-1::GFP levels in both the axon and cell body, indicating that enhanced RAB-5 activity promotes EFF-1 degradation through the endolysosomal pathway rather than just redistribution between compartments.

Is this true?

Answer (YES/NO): NO